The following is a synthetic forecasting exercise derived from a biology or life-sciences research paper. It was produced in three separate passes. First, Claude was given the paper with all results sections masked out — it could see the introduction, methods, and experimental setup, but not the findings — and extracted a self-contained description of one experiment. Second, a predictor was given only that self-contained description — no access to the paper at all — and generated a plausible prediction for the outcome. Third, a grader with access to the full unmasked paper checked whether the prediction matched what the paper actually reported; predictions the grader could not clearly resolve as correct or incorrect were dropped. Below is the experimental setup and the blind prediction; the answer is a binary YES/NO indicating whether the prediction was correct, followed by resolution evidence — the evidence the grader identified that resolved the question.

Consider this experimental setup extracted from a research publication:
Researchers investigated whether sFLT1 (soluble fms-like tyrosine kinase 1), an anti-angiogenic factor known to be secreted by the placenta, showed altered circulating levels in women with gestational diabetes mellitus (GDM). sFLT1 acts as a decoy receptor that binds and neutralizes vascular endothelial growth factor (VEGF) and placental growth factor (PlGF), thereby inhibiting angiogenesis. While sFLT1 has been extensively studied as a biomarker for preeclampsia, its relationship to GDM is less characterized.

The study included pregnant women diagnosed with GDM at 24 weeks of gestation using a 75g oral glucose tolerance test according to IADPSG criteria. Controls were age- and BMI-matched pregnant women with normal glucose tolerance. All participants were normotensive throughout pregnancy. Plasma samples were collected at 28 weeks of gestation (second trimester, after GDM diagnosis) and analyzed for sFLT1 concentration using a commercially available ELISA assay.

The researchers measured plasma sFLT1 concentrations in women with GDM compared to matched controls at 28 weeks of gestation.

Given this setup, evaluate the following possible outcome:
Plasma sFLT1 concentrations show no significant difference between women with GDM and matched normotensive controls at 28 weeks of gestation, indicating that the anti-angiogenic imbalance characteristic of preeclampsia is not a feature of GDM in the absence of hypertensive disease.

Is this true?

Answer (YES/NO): NO